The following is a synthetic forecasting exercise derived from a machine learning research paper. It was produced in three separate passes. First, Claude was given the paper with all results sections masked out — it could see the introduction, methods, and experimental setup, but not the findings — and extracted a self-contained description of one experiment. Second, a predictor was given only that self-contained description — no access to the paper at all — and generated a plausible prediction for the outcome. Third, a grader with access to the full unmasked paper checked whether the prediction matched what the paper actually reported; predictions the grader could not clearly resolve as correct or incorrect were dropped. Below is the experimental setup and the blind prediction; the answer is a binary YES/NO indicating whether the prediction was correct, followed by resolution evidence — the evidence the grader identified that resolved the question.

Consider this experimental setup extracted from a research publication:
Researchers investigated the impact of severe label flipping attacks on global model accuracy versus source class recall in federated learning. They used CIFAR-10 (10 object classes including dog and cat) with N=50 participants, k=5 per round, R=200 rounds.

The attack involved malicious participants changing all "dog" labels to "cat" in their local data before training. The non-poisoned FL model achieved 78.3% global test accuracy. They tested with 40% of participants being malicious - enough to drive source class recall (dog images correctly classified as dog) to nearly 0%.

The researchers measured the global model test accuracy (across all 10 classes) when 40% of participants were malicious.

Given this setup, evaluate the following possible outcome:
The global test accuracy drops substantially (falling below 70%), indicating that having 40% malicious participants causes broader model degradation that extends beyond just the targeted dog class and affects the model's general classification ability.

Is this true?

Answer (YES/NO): NO